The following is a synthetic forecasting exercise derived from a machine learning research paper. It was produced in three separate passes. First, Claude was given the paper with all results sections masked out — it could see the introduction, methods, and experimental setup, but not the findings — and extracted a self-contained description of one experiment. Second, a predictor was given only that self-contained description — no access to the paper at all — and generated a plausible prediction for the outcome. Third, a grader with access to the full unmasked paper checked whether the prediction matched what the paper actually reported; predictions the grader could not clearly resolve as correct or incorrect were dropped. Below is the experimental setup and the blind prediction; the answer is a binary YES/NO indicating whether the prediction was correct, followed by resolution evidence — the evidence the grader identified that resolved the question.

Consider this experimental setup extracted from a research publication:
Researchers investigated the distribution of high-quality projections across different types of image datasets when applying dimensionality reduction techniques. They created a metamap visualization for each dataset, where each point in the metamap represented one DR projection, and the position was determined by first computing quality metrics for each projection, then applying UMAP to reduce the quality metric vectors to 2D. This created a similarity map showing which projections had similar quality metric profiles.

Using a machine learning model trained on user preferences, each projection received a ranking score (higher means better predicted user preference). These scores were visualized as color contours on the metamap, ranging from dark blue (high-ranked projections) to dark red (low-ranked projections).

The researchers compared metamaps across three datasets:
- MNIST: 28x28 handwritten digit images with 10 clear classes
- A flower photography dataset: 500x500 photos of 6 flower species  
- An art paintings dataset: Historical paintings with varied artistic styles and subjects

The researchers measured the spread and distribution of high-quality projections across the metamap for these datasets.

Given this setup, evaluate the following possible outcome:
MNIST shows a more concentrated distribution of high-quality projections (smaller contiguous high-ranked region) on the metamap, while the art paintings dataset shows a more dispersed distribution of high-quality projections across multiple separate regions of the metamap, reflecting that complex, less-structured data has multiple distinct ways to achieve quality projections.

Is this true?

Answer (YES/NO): NO